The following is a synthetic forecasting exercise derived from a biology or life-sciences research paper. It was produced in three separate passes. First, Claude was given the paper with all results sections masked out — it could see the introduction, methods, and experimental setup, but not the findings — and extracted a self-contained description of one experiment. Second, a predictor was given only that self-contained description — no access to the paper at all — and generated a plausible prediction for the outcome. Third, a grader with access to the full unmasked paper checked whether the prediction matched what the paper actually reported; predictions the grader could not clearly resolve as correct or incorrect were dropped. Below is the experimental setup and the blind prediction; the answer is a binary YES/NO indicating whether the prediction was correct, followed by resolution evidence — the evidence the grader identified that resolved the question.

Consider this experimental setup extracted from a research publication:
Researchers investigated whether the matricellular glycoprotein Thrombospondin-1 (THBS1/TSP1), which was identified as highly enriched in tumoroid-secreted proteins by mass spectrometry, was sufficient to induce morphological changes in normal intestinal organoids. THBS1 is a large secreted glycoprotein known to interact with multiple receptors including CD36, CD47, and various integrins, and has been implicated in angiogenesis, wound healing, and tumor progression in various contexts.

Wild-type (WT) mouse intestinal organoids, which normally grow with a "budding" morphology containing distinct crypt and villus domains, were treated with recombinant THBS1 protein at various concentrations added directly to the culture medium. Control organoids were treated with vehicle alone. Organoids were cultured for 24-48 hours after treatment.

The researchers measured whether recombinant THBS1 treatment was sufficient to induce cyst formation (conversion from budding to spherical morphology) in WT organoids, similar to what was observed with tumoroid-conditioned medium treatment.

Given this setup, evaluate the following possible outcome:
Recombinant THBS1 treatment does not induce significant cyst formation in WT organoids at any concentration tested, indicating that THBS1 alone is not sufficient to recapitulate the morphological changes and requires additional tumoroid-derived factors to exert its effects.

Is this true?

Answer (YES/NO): NO